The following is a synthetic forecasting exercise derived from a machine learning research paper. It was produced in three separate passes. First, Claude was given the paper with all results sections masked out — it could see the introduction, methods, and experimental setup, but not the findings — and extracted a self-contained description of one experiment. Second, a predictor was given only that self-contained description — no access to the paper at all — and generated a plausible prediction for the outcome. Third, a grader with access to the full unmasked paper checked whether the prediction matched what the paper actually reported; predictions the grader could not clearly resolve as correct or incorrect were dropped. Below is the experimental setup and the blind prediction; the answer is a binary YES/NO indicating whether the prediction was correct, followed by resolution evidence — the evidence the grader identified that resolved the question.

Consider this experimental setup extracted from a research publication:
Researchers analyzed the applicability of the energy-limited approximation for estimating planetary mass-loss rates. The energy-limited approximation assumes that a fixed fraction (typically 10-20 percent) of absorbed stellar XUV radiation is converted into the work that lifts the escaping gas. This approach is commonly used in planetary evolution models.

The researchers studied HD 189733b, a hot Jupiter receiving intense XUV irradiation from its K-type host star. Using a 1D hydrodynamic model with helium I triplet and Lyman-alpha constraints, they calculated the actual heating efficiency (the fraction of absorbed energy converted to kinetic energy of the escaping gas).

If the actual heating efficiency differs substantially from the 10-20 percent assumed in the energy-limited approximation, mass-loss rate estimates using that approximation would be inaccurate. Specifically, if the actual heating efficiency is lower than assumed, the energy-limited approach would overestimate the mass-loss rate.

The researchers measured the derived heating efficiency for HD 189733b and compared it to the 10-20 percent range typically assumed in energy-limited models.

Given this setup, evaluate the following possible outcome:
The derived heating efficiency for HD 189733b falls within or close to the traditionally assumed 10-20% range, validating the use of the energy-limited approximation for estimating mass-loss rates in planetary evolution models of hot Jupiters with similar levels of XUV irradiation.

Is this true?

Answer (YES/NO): NO